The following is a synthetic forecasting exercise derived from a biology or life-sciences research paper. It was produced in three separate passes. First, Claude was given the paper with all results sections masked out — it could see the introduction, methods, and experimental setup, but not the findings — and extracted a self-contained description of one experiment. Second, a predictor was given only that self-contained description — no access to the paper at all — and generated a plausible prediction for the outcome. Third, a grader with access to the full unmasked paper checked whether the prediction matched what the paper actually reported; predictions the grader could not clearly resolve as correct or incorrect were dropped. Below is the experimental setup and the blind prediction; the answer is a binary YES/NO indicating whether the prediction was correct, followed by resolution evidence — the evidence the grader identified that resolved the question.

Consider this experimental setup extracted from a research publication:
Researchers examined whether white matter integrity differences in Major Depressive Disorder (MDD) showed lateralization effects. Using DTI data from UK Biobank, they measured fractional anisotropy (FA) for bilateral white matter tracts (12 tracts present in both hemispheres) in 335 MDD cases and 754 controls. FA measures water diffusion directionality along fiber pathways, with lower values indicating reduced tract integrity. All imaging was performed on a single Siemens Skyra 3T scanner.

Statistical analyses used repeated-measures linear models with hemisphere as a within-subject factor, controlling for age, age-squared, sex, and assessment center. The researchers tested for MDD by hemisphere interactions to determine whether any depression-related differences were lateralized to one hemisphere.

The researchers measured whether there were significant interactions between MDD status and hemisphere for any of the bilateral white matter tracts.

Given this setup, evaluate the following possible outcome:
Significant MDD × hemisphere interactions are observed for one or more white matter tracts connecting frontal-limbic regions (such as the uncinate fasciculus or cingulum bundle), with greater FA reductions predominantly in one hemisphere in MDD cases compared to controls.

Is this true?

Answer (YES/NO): NO